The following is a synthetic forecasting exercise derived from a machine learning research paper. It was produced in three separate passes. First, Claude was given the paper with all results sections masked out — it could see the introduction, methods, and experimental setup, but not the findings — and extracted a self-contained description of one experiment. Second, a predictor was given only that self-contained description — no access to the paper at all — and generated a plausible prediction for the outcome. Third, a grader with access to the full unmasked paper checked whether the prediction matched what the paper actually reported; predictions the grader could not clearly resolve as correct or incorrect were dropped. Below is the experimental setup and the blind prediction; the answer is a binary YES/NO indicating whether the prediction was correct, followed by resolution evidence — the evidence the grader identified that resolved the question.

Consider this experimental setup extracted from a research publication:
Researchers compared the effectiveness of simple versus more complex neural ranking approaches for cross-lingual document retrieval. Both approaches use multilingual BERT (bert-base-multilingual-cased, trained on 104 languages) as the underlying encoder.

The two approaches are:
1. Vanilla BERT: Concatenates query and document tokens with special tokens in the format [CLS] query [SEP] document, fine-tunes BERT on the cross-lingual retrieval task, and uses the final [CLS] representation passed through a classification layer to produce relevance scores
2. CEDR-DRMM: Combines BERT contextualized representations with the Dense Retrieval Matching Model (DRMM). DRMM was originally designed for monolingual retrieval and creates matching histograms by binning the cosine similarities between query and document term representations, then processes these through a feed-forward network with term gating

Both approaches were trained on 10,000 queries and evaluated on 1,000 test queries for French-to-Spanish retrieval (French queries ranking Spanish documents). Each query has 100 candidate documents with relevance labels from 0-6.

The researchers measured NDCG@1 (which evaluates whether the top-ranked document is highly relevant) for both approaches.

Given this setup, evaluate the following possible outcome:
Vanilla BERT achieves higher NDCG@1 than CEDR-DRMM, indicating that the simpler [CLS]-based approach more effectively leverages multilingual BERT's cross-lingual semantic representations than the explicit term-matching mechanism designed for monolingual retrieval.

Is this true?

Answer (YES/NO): YES